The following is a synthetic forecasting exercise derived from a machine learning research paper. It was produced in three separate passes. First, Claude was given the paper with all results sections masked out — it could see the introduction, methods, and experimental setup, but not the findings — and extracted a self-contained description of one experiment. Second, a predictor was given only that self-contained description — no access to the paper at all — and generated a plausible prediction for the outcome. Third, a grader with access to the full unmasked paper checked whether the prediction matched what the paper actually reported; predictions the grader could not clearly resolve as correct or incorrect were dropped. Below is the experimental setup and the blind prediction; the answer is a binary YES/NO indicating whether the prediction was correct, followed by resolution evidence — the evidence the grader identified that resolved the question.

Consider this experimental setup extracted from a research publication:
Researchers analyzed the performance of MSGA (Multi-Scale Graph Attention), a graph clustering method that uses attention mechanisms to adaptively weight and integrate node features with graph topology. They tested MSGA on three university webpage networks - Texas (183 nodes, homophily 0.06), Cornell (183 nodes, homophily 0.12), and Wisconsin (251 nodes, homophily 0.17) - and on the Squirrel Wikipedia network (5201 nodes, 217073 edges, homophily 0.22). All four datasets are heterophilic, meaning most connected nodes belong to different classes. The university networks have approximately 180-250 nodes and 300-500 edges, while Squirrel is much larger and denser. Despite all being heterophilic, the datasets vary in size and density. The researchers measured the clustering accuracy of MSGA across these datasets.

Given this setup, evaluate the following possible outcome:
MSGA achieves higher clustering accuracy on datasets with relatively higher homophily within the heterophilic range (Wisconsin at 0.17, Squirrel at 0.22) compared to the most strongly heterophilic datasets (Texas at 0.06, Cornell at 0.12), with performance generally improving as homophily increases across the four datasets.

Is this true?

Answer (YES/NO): NO